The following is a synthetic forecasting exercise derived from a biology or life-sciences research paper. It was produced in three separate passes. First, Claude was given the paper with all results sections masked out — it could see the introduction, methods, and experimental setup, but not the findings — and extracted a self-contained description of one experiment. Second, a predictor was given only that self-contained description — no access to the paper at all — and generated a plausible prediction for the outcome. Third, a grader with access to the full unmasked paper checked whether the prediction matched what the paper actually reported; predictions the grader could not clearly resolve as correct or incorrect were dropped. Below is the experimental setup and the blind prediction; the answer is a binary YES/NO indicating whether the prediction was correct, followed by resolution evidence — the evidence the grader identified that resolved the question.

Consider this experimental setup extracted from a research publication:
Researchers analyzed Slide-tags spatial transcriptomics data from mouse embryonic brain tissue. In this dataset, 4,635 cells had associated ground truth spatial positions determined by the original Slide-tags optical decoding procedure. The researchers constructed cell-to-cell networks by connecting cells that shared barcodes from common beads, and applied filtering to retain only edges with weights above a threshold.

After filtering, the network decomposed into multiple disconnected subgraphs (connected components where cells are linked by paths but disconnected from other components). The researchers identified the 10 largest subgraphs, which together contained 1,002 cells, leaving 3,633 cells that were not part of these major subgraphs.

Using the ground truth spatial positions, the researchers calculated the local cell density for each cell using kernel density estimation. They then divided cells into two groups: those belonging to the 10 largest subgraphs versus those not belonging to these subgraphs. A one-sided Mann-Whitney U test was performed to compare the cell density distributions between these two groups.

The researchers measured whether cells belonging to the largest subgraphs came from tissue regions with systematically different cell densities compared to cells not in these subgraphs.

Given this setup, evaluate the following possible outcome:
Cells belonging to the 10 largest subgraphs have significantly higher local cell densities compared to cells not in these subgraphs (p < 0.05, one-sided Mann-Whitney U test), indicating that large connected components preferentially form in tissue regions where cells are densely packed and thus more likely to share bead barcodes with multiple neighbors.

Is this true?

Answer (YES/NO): YES